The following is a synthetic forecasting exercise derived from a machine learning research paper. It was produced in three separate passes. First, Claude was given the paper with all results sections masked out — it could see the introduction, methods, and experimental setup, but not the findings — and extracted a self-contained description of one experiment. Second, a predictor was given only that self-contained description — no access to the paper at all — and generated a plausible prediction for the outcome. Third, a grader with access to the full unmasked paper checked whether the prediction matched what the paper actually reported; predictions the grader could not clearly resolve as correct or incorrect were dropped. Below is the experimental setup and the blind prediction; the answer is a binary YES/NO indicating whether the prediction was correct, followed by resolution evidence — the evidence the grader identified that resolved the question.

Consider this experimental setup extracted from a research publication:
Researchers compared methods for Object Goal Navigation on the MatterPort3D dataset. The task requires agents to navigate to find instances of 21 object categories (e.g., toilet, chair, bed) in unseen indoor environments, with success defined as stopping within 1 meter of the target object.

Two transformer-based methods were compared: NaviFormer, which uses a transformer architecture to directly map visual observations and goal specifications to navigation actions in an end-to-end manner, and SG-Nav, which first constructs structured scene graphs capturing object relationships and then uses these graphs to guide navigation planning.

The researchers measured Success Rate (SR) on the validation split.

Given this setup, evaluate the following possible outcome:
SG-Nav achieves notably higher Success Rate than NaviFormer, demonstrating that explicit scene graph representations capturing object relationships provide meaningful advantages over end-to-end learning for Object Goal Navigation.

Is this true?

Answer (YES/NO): NO